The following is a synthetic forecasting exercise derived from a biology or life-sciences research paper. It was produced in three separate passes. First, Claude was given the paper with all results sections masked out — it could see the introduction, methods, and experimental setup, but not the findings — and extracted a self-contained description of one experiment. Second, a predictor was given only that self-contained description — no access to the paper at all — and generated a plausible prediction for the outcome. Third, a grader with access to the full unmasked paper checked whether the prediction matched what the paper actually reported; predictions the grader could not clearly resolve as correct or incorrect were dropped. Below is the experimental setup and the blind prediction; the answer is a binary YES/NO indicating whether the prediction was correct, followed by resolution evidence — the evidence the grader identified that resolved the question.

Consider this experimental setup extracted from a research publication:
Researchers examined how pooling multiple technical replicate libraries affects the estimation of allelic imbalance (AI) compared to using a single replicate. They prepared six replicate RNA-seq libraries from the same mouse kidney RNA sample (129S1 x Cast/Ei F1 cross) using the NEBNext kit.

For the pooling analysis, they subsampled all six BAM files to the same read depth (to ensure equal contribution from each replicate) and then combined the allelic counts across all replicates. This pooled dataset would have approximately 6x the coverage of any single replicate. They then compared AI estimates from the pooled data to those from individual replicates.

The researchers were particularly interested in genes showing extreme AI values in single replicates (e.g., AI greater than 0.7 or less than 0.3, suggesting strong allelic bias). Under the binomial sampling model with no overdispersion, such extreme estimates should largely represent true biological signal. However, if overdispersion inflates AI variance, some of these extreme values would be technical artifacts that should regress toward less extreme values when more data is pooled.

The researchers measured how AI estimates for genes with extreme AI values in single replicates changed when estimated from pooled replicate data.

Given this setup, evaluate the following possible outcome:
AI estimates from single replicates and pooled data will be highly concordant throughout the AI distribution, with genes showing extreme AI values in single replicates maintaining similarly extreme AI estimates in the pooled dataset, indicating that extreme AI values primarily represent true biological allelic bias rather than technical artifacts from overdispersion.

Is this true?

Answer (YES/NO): NO